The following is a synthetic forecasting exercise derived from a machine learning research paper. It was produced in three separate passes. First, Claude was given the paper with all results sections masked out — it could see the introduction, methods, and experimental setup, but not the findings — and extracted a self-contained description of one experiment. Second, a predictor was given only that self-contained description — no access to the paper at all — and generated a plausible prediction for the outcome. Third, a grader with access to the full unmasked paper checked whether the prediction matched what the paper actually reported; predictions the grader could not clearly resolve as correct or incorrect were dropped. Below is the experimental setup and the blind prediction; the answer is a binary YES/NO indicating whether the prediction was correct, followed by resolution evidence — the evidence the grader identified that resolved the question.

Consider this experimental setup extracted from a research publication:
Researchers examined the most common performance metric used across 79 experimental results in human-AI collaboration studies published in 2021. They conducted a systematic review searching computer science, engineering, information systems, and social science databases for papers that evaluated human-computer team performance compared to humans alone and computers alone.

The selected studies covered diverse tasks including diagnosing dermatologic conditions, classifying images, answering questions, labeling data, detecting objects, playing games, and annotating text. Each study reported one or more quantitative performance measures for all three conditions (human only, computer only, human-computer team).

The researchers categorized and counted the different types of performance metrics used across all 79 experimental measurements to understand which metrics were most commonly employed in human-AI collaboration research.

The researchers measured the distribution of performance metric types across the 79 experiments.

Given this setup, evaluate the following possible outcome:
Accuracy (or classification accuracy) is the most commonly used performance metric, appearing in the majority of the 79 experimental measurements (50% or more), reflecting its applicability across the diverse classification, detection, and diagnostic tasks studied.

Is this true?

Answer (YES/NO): YES